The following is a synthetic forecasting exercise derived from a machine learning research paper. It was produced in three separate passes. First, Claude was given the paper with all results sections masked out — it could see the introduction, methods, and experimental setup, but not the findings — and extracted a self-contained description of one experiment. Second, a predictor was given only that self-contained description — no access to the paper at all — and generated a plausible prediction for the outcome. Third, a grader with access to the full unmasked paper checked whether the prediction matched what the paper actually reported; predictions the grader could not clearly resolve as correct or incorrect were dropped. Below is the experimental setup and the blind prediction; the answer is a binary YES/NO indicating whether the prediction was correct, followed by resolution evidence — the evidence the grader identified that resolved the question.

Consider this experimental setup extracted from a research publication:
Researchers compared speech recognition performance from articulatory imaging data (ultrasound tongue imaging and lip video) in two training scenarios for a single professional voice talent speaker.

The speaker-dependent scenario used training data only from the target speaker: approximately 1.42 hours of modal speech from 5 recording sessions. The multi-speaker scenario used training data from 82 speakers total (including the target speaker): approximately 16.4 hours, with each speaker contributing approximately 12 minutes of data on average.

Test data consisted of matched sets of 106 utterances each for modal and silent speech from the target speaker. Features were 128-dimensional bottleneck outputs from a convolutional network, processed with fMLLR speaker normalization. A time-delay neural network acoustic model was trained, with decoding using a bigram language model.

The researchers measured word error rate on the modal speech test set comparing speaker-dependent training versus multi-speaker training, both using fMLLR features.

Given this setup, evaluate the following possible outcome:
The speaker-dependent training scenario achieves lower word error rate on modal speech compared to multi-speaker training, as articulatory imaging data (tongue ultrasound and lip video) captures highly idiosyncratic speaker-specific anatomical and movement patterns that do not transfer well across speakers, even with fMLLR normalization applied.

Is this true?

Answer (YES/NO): YES